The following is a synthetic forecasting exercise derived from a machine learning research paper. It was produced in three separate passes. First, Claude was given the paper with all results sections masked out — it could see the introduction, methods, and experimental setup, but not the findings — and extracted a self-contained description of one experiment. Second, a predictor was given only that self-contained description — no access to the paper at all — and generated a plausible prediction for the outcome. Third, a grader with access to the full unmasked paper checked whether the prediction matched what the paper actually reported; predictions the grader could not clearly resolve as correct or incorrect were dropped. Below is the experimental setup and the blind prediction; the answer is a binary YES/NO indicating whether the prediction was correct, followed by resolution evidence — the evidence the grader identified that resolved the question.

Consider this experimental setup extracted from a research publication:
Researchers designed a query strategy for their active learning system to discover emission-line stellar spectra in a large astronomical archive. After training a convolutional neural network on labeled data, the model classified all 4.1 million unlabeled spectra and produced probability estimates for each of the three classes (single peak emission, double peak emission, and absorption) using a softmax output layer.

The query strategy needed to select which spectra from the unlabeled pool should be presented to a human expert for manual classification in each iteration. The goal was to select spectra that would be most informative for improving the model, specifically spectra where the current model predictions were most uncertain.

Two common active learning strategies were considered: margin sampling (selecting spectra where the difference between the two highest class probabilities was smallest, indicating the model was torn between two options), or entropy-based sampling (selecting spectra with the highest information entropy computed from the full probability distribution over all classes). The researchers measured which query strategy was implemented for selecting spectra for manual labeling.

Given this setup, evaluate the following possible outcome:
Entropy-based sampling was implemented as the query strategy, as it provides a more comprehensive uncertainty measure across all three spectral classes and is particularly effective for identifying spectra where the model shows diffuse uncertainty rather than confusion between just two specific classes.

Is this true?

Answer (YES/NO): YES